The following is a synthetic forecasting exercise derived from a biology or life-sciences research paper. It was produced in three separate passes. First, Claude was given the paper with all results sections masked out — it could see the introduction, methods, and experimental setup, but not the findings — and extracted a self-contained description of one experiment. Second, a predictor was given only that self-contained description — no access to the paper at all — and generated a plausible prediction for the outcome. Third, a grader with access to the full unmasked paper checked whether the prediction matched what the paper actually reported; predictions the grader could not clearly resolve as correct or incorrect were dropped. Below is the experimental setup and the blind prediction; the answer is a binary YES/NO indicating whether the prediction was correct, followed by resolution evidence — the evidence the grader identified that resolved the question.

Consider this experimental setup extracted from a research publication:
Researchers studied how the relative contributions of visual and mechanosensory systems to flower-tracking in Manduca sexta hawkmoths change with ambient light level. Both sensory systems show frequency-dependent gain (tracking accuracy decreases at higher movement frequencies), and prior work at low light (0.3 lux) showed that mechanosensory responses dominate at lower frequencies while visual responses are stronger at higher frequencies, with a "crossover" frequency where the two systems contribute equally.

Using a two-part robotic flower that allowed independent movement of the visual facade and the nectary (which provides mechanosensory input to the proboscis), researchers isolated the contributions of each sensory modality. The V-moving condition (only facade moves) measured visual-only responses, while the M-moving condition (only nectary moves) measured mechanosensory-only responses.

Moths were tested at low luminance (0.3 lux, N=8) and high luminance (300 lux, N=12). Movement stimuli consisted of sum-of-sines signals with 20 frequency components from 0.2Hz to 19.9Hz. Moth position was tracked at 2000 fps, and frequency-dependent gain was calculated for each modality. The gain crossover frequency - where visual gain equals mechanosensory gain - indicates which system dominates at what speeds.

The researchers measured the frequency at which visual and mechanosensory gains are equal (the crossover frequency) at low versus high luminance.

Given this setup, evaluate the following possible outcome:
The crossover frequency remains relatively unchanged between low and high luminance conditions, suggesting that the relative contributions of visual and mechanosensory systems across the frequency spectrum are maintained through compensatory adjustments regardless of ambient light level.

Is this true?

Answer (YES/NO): NO